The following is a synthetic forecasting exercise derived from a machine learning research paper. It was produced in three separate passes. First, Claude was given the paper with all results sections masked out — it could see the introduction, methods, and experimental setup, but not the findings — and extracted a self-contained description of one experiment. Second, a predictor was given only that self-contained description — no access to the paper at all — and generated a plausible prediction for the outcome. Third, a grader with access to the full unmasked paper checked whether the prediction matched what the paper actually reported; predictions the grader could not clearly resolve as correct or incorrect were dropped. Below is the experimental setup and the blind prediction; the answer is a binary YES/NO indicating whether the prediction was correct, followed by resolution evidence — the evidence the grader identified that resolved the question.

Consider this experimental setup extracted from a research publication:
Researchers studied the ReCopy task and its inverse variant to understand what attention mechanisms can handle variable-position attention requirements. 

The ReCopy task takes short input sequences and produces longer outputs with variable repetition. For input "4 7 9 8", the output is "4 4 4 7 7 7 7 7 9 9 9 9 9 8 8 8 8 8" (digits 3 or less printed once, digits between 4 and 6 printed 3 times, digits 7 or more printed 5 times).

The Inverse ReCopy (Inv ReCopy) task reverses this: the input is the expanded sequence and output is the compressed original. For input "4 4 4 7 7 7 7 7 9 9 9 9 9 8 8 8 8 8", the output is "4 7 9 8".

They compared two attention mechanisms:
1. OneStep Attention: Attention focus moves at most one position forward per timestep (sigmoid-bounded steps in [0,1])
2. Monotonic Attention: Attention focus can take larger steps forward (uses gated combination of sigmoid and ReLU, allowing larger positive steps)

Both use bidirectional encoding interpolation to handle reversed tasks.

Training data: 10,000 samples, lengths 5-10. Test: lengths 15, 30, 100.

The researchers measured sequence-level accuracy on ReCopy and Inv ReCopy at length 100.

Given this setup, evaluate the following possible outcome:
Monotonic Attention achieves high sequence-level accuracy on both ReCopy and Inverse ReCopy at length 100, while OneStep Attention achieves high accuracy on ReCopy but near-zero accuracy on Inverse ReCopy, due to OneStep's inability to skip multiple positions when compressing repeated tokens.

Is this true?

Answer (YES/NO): YES